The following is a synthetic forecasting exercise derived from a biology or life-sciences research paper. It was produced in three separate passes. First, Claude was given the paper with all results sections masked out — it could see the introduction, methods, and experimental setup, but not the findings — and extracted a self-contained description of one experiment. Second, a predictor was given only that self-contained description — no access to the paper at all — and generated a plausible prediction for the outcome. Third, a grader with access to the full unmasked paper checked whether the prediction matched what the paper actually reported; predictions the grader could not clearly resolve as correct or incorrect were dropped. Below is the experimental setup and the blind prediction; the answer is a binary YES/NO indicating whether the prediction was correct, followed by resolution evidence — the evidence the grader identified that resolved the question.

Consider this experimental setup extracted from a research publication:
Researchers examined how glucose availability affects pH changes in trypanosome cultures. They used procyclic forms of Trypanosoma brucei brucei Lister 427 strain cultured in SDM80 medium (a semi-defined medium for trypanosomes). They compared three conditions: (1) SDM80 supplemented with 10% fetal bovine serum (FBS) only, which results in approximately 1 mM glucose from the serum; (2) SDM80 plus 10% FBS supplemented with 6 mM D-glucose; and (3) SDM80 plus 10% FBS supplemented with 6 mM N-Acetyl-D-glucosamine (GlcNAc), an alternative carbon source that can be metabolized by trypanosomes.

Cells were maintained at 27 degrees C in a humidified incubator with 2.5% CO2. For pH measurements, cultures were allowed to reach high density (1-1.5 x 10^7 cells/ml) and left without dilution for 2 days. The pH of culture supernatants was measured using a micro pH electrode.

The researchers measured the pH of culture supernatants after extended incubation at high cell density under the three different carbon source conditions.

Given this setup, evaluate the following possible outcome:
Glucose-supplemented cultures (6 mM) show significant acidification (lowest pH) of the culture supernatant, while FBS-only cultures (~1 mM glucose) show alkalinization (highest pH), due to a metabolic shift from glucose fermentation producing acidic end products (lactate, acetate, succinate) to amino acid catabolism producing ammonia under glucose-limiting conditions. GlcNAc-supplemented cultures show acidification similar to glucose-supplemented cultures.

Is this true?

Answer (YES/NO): NO